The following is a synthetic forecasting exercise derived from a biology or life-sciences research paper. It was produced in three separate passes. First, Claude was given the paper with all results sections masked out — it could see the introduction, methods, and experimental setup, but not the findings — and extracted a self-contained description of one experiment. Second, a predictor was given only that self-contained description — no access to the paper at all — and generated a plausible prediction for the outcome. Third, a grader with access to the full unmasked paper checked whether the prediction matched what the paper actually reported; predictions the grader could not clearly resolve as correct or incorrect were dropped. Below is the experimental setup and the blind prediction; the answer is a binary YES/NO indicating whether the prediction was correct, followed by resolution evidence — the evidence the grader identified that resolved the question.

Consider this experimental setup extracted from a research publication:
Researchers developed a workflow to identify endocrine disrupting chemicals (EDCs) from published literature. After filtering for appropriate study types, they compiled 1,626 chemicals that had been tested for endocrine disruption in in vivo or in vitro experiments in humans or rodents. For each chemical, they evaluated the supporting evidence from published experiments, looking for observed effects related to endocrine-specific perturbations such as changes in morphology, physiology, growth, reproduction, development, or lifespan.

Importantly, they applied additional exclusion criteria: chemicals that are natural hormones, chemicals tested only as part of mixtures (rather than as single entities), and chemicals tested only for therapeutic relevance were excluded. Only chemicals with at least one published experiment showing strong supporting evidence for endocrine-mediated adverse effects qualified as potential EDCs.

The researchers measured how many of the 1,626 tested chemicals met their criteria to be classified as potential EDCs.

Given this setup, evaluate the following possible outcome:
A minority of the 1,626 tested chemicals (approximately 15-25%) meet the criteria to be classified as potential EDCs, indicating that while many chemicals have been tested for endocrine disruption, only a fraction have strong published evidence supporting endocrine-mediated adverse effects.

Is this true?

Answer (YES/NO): NO